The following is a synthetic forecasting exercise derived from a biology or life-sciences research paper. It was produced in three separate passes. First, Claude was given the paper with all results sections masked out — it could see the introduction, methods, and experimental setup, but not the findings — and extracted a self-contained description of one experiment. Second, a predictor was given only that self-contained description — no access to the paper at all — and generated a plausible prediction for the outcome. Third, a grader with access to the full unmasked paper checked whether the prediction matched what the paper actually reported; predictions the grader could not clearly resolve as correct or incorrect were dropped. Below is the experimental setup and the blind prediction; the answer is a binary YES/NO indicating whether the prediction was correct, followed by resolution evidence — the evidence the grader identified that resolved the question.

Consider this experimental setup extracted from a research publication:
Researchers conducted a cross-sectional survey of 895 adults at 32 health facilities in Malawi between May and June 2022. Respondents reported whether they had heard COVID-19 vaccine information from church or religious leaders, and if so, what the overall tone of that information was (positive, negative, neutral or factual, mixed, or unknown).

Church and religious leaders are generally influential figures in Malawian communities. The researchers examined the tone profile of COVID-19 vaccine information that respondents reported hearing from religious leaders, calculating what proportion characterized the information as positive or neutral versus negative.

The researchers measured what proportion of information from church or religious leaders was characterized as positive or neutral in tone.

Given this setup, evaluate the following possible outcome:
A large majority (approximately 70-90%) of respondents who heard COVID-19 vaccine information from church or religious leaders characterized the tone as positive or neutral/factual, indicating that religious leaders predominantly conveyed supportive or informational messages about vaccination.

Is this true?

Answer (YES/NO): YES